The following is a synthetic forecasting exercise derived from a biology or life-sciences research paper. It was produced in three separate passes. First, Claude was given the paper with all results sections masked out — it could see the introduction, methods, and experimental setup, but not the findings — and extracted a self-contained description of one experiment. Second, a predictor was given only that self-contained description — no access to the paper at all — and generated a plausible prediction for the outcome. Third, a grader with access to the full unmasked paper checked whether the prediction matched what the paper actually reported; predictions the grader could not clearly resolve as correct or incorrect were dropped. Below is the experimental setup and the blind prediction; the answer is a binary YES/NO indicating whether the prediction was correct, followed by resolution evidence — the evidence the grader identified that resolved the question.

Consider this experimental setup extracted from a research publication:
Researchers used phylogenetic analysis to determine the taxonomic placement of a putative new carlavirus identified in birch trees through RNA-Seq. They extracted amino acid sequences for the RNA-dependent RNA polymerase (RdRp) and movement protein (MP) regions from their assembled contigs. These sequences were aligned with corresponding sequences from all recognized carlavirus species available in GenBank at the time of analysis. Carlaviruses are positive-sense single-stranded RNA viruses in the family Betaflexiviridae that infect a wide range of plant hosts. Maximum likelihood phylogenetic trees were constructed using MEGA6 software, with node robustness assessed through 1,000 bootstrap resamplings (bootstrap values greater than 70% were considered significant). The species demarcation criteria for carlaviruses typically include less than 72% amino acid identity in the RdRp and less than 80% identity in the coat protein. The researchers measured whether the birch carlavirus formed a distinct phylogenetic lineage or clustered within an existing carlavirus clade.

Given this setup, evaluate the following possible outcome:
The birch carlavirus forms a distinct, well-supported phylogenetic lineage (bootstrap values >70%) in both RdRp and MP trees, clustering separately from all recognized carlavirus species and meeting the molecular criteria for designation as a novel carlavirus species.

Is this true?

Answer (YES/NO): NO